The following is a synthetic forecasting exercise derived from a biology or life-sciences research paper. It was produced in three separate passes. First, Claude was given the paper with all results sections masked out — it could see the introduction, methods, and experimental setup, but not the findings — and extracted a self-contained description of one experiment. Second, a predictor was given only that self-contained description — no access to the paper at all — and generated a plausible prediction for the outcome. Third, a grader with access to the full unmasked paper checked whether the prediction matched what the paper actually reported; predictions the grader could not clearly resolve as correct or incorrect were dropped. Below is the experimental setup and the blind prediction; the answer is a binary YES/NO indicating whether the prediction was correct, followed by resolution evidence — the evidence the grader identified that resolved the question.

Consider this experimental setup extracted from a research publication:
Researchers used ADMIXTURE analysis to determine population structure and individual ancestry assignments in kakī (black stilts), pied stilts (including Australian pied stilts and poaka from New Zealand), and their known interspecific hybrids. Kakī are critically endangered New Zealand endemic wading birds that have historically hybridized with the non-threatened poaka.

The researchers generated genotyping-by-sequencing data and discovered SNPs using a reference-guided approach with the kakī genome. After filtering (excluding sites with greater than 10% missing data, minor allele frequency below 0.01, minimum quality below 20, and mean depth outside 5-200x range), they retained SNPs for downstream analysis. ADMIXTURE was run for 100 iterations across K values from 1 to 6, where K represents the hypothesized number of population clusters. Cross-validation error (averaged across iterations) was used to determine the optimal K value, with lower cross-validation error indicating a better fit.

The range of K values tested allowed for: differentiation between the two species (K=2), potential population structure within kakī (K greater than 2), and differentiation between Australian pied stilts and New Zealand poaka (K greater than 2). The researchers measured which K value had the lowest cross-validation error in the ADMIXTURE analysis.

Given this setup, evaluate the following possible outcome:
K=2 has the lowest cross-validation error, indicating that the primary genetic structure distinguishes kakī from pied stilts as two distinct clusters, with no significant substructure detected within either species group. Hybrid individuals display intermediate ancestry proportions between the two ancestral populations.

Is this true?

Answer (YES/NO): YES